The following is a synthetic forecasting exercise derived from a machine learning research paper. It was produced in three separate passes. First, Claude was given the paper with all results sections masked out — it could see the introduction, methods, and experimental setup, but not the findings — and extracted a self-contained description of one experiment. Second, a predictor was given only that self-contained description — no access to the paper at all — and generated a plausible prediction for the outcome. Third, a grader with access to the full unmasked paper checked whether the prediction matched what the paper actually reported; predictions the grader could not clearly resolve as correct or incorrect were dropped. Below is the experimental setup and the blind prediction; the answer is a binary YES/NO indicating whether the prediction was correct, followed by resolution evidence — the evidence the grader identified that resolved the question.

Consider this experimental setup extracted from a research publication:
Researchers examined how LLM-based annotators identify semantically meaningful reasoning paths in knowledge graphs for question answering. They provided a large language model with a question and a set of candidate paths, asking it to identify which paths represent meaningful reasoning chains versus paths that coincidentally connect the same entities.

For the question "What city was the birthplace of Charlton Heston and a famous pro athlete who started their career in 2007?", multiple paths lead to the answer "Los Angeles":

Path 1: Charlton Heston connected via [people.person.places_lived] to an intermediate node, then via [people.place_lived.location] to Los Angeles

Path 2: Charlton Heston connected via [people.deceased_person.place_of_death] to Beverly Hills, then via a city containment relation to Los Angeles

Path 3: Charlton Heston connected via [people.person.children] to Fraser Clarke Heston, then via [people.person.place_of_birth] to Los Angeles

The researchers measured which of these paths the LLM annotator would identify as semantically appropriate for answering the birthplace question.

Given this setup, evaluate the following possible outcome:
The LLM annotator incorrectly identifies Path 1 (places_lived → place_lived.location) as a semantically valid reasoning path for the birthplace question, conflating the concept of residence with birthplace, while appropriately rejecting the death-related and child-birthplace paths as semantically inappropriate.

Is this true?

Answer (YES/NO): NO